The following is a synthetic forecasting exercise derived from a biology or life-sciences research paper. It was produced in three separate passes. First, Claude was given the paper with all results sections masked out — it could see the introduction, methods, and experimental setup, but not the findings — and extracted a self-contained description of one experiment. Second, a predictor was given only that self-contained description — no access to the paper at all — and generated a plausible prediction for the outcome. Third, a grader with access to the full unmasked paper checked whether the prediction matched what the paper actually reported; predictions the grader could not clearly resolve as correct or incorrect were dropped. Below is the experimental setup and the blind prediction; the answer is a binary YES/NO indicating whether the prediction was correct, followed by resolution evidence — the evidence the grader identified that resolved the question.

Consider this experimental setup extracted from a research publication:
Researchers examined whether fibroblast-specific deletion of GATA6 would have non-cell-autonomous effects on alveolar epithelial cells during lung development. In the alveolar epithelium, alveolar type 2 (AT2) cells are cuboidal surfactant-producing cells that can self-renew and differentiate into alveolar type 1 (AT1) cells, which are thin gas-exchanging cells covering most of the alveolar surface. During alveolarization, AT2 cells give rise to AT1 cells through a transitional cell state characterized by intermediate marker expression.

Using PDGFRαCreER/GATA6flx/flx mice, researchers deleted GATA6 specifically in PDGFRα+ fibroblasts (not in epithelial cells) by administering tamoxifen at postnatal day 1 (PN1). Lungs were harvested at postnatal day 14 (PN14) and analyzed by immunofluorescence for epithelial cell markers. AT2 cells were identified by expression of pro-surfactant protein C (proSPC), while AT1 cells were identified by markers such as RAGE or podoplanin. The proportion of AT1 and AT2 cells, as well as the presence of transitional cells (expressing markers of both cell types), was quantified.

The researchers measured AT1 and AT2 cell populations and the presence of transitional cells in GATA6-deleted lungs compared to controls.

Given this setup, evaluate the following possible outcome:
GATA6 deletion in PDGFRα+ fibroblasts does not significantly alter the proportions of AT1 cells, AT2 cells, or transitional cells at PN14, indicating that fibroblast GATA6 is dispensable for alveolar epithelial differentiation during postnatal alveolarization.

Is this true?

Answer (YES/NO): NO